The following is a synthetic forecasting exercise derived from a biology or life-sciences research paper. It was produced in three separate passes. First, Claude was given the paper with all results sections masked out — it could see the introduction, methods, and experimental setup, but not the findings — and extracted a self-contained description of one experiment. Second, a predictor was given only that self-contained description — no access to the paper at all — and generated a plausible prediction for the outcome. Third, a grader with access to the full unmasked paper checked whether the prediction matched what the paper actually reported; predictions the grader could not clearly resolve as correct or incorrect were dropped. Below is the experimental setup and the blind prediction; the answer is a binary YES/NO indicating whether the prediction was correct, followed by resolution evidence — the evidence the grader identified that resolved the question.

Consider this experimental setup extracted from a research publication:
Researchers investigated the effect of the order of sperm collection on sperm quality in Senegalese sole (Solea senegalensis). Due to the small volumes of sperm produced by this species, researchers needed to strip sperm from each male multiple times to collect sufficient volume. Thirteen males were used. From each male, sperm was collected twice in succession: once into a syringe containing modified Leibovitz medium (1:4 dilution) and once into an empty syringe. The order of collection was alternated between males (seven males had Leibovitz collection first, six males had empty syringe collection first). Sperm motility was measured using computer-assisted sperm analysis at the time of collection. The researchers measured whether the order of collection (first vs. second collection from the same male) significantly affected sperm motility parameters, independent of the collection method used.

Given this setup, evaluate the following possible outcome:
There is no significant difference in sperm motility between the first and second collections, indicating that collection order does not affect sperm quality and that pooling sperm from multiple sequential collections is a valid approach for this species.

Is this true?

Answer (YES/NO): NO